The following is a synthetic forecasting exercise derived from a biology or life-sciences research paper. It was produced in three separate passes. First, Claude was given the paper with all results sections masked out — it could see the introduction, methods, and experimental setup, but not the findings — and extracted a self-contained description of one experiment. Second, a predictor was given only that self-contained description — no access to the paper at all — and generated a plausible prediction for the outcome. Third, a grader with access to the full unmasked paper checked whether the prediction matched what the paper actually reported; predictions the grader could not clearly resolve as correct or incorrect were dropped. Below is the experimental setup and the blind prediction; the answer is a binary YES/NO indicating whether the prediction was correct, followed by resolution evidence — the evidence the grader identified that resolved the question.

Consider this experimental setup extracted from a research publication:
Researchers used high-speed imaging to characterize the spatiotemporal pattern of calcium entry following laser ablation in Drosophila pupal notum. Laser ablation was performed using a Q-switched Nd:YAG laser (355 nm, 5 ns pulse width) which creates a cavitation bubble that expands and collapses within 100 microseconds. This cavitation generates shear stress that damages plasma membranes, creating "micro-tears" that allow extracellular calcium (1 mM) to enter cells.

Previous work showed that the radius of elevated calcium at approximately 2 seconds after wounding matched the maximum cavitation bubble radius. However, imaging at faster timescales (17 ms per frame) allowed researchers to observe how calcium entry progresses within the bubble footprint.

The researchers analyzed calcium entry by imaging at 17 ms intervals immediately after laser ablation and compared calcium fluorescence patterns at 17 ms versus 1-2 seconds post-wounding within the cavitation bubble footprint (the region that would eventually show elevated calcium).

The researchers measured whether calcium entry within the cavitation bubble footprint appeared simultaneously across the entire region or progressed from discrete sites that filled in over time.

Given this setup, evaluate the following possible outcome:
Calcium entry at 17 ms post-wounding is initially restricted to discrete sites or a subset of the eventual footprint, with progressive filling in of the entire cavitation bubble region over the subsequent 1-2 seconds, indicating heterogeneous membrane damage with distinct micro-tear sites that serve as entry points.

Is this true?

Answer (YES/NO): YES